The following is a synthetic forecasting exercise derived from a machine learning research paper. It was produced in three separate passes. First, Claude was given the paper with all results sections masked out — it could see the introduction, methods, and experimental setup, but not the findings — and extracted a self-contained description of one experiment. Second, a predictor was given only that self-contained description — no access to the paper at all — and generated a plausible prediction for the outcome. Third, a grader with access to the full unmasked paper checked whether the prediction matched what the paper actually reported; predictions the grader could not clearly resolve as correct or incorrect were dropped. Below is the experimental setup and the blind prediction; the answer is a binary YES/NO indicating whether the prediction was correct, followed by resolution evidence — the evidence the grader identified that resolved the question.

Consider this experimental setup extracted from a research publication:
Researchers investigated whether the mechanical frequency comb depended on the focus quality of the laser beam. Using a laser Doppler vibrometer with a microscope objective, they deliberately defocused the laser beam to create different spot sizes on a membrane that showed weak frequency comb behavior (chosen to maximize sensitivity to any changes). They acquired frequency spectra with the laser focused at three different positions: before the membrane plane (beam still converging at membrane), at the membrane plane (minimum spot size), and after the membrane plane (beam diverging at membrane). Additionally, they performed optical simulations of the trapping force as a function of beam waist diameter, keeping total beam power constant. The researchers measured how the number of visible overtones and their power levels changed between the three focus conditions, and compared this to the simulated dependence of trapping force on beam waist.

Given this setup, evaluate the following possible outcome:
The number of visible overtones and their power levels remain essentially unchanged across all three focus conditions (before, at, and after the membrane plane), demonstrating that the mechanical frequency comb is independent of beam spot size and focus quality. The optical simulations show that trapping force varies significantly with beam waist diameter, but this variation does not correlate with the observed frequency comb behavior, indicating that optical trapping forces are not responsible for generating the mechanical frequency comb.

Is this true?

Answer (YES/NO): NO